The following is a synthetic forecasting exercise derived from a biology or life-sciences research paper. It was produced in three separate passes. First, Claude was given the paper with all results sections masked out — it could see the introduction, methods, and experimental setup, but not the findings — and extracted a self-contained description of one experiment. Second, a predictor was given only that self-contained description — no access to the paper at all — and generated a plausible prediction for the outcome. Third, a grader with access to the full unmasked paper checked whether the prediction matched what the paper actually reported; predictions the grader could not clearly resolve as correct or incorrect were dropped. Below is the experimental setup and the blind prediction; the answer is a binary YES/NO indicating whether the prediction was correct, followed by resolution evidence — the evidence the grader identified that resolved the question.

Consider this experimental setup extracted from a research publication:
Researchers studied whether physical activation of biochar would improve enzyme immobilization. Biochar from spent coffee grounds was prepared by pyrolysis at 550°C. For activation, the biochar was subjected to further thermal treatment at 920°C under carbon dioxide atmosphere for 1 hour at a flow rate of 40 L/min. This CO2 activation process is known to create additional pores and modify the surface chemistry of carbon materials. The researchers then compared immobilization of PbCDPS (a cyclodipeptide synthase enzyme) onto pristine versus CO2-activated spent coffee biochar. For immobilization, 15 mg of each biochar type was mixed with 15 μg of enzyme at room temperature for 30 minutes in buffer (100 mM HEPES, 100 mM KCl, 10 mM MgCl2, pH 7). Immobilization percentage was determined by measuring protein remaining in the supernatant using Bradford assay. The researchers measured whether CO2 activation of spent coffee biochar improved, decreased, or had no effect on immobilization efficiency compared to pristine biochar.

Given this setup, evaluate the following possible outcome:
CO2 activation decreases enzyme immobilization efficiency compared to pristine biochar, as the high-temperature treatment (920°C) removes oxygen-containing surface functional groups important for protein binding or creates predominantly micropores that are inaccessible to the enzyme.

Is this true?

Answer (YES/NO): NO